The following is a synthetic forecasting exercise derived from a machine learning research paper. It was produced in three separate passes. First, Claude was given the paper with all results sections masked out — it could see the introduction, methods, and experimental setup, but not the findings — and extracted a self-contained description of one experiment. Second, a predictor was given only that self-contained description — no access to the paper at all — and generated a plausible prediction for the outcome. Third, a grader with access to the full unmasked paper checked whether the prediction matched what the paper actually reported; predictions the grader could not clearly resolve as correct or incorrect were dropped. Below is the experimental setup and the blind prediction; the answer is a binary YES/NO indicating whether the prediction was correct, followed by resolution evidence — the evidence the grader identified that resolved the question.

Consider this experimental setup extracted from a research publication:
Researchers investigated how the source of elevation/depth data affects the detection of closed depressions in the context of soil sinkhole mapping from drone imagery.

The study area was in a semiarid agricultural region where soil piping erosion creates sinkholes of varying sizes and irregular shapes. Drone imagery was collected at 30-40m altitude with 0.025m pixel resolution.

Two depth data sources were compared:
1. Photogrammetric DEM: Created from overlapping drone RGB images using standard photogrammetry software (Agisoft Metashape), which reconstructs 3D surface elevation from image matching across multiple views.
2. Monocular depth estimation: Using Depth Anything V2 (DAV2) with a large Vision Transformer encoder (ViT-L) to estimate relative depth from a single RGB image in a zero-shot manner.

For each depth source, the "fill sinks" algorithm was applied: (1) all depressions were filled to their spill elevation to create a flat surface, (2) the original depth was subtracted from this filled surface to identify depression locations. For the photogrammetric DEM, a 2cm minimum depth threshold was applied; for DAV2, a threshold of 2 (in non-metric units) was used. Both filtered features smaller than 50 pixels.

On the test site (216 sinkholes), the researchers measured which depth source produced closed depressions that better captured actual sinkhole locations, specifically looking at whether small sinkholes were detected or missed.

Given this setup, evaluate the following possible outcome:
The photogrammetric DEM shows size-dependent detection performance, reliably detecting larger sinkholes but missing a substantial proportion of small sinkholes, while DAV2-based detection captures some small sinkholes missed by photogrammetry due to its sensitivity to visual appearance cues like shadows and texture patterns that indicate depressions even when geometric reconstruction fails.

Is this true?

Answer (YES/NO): NO